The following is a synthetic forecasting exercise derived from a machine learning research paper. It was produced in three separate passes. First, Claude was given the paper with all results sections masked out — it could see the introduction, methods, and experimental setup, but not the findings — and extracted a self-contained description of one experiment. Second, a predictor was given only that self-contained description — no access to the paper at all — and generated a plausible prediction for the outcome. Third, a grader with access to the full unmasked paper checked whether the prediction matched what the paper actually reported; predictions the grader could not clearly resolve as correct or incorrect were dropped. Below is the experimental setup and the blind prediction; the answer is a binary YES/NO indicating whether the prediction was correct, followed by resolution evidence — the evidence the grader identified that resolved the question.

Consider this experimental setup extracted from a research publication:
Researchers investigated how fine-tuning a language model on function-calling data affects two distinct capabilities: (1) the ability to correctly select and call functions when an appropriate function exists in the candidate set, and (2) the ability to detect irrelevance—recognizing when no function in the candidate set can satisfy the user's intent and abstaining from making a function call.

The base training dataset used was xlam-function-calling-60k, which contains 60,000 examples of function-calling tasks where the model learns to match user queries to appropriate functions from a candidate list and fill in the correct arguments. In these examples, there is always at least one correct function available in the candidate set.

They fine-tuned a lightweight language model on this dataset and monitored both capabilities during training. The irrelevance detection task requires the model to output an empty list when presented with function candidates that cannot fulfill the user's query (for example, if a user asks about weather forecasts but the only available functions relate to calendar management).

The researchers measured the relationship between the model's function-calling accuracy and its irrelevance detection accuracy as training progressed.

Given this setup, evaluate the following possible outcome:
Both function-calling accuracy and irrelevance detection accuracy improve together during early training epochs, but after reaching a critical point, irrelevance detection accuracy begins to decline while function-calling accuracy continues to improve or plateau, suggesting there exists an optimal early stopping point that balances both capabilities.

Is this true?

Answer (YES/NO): NO